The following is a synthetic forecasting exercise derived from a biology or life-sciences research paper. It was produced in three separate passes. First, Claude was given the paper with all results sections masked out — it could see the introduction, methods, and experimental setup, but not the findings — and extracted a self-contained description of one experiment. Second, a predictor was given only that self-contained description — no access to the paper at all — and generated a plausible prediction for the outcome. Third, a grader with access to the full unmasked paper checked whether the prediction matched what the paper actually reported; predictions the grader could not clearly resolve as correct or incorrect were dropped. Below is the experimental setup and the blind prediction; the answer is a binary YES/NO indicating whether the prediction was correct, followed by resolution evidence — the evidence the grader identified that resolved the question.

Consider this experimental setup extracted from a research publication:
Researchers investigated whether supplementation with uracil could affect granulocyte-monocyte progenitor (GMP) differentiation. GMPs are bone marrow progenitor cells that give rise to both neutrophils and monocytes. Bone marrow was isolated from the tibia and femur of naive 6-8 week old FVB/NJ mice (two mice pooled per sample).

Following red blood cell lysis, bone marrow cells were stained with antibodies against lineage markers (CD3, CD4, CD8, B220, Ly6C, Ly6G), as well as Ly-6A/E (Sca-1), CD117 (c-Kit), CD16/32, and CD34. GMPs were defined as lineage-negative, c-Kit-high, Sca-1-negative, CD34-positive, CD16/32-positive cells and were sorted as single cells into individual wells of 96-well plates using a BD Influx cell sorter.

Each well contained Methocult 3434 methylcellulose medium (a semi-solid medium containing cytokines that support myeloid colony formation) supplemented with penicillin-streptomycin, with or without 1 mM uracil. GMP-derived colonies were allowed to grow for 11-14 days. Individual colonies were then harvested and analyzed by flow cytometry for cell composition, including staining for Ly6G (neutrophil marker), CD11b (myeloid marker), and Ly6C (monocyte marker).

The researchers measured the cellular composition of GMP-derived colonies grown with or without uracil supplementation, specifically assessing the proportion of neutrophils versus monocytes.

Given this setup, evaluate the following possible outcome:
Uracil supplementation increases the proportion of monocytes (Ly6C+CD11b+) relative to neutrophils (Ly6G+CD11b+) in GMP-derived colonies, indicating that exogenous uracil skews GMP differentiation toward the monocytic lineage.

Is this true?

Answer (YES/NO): NO